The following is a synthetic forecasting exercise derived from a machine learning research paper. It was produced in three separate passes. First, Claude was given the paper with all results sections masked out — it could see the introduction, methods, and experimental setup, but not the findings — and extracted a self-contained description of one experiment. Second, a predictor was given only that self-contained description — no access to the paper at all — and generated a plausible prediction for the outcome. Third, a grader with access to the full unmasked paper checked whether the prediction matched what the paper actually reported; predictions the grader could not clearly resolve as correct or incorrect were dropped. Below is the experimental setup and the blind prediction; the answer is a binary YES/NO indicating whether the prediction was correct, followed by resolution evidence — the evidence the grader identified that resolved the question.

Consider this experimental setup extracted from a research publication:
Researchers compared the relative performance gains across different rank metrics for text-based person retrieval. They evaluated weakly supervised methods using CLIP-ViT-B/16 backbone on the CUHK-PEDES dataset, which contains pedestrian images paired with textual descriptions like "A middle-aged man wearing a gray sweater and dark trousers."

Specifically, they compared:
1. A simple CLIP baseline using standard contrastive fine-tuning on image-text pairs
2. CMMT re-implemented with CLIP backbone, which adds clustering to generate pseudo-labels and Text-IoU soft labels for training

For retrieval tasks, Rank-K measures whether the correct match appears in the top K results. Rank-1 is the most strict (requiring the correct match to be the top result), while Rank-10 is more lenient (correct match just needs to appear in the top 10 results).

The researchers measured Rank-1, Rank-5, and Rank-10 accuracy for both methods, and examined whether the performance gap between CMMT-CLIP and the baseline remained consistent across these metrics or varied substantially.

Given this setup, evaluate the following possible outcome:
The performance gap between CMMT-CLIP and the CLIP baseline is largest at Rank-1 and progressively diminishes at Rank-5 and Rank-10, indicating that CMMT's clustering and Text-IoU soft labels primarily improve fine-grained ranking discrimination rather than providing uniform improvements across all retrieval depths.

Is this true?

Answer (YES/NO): NO